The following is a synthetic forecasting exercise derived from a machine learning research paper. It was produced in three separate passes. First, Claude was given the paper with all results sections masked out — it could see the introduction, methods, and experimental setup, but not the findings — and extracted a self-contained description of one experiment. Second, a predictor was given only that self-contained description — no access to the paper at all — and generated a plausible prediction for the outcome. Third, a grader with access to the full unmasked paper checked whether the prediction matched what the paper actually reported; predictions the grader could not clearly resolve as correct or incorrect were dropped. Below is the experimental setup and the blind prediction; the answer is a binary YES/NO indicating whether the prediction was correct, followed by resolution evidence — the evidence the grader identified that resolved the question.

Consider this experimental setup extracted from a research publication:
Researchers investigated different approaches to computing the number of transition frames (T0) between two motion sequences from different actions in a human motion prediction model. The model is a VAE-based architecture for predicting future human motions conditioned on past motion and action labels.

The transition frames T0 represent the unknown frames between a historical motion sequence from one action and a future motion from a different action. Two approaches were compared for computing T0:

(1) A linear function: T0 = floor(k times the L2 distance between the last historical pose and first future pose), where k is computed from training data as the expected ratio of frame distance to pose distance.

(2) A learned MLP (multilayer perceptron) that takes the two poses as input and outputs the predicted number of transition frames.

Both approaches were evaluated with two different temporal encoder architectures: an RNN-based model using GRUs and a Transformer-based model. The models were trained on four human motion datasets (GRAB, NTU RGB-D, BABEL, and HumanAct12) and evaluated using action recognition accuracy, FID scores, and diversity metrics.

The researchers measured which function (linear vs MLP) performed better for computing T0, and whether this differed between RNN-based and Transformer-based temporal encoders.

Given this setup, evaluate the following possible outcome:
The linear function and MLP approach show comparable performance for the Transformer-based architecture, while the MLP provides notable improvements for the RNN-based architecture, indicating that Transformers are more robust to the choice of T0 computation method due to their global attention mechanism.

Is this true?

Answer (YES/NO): NO